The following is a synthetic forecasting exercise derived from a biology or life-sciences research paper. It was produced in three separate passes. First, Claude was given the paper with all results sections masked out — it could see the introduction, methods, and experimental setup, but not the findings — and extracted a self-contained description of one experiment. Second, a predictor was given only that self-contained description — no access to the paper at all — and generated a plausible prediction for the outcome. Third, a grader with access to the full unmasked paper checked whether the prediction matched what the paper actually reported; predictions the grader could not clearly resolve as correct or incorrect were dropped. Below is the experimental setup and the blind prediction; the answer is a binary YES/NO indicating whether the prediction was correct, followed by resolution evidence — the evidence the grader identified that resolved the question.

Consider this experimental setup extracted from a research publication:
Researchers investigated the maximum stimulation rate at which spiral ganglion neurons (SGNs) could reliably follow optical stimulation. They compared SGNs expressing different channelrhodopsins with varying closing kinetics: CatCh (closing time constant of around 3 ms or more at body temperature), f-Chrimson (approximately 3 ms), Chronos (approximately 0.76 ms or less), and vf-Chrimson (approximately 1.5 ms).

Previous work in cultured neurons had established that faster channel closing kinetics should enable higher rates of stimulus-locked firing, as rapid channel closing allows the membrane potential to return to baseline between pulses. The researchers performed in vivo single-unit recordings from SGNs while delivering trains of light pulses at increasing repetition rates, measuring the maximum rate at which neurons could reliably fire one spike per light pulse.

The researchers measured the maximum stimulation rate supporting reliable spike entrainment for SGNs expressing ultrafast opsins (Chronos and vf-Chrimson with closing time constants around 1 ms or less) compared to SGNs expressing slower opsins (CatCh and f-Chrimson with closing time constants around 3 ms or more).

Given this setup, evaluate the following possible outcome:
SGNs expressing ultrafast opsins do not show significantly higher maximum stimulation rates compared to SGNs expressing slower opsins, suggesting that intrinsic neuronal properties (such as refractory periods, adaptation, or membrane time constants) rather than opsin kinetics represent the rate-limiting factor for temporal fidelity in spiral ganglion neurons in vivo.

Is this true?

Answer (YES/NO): YES